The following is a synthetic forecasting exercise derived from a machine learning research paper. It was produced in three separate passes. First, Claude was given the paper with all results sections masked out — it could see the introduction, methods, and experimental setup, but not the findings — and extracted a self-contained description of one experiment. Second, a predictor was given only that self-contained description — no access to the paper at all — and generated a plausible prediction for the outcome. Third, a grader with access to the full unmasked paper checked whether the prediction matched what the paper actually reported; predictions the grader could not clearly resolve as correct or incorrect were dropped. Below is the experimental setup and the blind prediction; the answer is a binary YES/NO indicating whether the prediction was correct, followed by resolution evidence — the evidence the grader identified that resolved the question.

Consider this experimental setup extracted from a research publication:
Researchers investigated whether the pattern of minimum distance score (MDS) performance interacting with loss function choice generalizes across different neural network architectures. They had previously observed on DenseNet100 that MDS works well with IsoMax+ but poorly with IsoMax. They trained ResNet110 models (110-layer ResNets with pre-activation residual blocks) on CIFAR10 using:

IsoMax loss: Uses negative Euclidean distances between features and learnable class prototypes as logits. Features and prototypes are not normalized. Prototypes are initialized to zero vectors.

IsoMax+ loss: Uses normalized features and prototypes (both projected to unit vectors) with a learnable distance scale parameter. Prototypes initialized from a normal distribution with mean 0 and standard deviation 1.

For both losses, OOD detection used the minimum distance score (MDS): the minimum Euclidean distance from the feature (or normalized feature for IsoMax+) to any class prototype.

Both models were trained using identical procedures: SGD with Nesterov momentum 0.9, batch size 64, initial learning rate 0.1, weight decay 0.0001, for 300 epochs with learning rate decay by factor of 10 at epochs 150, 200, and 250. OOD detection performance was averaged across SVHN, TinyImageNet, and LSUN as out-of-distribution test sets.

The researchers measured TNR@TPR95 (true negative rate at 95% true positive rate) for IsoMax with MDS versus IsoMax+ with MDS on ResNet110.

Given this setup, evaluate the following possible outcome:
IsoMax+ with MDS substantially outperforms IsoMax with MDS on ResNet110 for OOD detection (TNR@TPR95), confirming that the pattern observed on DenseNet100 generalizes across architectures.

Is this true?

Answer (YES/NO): YES